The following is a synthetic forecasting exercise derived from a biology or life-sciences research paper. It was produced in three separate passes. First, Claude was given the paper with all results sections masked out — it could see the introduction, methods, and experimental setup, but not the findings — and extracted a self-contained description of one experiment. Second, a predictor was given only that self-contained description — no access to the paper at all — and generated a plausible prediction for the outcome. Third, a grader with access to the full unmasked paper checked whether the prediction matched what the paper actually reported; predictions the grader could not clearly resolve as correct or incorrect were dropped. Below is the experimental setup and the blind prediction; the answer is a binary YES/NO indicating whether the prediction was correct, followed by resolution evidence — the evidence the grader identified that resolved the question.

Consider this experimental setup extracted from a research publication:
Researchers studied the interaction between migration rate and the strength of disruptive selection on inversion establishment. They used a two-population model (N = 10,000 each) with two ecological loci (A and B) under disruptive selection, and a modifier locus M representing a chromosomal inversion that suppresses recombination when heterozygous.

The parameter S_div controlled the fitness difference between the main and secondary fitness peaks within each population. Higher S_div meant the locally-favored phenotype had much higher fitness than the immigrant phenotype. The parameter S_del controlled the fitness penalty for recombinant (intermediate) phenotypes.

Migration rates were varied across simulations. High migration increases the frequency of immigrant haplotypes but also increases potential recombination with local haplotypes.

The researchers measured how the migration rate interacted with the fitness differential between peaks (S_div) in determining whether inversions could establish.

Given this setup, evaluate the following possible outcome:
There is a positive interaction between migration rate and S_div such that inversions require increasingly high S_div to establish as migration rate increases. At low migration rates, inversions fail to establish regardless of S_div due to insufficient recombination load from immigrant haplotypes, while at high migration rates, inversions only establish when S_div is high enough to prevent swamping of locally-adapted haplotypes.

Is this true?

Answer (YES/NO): NO